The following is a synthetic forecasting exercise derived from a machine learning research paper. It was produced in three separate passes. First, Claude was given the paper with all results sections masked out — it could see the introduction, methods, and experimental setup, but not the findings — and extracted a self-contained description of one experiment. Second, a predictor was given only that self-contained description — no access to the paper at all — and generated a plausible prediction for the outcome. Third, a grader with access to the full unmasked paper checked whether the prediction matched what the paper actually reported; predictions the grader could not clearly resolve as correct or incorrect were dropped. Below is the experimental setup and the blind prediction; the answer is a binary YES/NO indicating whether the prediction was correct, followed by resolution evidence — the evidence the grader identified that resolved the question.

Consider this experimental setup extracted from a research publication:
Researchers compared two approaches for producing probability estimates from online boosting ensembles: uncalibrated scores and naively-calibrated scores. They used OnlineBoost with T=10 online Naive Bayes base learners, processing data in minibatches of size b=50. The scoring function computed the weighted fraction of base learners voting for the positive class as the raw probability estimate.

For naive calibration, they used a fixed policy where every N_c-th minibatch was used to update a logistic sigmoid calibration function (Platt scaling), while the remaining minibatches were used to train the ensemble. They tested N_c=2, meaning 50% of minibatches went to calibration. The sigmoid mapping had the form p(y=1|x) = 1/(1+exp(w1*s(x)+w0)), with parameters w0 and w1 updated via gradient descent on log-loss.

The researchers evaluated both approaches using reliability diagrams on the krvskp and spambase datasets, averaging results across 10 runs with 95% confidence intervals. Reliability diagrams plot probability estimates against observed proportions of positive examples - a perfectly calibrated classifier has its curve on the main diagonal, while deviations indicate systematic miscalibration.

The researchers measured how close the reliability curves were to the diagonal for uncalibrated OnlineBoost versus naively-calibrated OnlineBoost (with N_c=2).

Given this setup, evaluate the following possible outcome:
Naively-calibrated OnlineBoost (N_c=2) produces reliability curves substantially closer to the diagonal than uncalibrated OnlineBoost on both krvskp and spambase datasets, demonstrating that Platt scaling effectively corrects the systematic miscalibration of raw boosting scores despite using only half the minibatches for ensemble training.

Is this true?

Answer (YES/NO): YES